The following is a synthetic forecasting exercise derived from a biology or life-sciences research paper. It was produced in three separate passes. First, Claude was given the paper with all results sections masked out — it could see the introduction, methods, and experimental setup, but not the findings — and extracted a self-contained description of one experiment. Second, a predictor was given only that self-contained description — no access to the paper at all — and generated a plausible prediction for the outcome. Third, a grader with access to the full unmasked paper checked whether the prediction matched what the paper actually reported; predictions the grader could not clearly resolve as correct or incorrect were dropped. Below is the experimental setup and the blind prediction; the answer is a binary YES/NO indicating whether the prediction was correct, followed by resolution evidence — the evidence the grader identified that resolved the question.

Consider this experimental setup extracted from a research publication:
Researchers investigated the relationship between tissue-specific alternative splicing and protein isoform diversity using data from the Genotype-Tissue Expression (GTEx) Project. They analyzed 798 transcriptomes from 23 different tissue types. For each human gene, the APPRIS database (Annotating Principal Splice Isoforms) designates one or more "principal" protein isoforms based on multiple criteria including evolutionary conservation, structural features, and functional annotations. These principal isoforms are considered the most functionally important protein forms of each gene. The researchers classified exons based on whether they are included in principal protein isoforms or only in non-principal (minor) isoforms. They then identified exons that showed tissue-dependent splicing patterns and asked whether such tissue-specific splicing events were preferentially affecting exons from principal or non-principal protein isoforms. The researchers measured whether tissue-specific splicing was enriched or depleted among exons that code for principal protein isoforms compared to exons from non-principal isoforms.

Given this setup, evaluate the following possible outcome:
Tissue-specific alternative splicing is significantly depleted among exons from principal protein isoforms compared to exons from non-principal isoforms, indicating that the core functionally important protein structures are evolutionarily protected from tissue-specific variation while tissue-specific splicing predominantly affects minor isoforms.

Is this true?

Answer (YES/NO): YES